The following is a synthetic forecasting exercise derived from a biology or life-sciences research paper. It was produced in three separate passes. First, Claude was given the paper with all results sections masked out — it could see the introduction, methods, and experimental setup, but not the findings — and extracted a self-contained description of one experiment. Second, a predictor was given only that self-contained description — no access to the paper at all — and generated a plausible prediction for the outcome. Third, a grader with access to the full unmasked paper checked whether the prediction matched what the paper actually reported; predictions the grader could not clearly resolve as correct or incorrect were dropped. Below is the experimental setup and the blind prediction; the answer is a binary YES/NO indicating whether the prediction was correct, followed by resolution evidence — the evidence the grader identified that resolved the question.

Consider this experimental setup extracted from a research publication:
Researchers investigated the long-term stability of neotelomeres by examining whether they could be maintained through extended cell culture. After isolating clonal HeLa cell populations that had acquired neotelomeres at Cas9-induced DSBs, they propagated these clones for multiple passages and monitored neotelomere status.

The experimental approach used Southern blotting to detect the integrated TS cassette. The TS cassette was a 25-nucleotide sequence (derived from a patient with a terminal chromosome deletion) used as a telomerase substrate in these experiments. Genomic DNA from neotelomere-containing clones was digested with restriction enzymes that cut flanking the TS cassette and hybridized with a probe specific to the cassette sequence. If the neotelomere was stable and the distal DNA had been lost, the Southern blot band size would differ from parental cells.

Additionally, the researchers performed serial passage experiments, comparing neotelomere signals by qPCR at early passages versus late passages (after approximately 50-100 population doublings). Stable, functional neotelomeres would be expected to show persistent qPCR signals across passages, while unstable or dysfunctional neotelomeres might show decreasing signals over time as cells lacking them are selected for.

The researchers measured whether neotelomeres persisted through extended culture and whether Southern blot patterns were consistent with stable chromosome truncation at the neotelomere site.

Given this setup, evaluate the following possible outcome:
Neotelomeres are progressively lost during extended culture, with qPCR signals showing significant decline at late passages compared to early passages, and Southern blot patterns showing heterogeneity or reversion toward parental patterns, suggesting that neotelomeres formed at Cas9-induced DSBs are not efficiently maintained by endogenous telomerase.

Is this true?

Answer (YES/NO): NO